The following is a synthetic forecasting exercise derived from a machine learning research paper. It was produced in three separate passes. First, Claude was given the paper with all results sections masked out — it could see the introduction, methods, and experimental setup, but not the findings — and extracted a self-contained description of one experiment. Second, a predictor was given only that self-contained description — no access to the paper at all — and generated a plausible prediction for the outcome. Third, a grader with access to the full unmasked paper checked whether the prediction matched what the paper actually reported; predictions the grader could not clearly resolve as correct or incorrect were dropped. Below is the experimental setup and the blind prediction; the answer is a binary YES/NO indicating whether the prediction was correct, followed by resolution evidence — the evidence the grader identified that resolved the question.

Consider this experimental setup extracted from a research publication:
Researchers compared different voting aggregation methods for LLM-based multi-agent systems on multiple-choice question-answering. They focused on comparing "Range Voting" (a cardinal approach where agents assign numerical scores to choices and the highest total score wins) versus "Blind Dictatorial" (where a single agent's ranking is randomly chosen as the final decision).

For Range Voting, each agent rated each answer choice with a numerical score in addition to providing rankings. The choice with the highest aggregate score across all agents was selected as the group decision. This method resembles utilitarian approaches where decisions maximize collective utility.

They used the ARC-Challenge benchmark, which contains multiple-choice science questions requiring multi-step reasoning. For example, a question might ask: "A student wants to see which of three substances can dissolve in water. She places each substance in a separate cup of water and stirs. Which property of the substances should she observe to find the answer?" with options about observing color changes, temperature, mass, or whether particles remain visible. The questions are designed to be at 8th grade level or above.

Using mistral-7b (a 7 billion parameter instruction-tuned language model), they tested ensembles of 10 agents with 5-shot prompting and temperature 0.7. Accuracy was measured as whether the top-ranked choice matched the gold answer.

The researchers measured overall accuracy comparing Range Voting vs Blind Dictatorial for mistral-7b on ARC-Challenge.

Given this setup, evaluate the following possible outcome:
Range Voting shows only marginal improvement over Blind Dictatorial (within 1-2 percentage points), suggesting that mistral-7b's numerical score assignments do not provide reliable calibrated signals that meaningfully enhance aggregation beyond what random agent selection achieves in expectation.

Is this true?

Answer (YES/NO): NO